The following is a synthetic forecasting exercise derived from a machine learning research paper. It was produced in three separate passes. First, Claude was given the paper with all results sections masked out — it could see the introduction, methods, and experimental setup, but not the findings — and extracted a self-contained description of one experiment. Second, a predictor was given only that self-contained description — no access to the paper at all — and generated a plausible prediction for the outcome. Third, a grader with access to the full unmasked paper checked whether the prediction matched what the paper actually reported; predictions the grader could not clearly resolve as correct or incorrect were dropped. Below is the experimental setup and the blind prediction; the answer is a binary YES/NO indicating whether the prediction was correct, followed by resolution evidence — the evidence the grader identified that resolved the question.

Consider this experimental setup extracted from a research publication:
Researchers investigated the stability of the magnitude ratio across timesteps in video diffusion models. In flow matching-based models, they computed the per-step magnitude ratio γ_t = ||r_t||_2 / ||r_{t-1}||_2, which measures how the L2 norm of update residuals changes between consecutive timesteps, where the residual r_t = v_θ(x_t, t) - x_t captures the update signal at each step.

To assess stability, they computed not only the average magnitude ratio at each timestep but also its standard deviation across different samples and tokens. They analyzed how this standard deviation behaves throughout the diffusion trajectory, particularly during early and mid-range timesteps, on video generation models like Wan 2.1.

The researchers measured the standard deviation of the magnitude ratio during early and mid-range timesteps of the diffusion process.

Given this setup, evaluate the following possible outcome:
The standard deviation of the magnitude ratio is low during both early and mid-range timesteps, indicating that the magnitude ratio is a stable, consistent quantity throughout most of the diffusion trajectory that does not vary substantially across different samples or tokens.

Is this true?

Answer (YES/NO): YES